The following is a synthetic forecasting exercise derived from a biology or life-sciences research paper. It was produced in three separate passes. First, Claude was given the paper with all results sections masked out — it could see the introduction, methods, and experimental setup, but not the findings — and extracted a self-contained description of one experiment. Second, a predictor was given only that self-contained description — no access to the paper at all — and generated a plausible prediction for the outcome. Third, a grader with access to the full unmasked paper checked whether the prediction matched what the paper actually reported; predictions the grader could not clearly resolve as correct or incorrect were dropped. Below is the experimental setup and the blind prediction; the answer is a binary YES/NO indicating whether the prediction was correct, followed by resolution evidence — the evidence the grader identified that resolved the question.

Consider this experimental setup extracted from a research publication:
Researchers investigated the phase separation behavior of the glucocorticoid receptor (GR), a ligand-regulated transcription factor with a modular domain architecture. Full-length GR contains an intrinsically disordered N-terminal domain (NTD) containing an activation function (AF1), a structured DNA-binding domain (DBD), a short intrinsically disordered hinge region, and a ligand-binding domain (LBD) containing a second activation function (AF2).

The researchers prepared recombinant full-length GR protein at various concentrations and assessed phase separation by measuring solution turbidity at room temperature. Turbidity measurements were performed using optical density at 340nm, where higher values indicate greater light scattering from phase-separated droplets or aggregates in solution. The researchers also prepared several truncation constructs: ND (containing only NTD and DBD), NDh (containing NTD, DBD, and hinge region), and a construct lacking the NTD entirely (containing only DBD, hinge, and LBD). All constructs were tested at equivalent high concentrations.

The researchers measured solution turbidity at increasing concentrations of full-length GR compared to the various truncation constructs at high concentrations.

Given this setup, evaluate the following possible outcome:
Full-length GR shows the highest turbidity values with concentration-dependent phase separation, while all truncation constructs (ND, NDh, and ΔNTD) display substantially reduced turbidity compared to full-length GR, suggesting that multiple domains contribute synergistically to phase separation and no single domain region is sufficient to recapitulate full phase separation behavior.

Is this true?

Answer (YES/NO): YES